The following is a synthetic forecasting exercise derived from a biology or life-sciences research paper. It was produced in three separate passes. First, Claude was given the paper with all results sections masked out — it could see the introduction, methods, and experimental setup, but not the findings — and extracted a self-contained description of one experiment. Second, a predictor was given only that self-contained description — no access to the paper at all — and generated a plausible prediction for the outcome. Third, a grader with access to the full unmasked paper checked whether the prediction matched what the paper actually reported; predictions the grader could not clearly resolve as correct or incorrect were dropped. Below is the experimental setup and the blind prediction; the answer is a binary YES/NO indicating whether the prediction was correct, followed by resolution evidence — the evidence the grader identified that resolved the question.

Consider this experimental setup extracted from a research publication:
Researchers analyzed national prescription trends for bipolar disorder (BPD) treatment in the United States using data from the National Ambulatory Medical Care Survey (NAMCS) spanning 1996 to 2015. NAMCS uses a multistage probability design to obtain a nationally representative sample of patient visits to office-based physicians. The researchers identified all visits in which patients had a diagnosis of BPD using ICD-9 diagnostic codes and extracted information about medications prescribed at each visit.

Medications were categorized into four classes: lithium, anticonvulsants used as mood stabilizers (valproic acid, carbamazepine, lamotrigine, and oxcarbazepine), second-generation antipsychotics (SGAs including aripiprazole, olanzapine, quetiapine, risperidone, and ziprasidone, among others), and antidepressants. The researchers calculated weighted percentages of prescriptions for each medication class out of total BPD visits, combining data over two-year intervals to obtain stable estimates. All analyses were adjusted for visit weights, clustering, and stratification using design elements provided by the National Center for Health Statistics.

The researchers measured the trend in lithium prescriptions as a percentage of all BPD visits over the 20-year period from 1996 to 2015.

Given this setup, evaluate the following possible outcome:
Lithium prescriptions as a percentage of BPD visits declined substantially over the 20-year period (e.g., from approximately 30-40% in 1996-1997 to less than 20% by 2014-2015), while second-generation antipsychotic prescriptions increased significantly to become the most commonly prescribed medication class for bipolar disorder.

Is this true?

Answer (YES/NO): YES